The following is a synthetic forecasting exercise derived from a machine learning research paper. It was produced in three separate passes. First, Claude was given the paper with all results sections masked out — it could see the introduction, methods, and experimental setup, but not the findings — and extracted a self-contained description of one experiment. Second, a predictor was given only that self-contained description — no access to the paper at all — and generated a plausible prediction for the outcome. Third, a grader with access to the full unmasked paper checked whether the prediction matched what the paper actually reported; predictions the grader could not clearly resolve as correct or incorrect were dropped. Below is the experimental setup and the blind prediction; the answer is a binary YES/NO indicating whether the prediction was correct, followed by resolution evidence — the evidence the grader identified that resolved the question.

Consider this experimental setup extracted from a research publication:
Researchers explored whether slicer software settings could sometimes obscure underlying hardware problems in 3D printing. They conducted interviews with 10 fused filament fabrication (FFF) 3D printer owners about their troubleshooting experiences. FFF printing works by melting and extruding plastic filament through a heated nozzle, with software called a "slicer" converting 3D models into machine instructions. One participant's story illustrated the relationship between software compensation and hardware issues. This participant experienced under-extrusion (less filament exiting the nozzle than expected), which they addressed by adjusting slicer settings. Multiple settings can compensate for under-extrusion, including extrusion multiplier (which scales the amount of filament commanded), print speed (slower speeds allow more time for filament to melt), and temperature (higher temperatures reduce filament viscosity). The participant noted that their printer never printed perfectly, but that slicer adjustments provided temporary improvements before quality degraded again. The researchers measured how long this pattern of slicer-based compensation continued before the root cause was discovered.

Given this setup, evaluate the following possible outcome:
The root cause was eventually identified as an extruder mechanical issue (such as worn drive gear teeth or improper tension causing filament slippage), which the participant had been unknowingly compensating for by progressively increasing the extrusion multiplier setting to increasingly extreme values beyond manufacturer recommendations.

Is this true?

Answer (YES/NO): NO